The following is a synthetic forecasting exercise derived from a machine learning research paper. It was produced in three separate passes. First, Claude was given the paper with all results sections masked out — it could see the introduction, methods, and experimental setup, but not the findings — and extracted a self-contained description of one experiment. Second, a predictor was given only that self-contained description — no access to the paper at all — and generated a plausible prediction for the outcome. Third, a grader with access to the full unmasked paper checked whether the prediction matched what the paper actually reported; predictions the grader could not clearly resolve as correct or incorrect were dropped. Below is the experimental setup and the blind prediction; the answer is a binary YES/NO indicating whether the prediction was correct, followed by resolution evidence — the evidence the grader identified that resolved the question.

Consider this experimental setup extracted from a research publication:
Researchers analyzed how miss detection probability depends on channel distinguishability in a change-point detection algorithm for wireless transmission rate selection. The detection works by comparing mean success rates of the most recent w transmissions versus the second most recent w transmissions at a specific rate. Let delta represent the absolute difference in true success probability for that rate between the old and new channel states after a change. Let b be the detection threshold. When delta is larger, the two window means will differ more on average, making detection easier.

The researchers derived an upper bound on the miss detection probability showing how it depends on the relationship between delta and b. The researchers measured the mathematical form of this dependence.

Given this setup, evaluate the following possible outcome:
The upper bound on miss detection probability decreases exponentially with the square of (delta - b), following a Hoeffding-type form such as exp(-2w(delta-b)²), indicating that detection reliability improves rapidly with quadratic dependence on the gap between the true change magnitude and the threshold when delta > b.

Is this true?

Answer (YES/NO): YES